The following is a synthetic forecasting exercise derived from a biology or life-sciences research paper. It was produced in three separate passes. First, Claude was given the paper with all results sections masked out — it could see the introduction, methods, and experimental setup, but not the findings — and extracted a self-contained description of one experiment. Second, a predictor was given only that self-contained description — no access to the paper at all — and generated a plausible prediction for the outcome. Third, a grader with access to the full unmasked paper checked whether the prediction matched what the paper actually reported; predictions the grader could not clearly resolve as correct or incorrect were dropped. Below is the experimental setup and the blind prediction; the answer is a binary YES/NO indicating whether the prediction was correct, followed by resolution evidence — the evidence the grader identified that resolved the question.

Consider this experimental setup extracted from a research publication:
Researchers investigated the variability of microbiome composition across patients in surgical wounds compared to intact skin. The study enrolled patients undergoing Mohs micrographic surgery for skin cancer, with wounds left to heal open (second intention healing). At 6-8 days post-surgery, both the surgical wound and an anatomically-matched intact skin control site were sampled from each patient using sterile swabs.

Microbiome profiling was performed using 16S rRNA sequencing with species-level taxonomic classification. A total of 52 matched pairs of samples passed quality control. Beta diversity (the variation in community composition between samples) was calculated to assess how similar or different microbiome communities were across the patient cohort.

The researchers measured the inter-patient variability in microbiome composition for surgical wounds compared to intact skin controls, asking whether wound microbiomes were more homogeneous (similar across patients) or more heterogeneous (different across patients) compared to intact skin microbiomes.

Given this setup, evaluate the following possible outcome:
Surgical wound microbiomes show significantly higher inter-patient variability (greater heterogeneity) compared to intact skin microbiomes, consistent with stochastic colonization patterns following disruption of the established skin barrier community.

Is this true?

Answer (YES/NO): YES